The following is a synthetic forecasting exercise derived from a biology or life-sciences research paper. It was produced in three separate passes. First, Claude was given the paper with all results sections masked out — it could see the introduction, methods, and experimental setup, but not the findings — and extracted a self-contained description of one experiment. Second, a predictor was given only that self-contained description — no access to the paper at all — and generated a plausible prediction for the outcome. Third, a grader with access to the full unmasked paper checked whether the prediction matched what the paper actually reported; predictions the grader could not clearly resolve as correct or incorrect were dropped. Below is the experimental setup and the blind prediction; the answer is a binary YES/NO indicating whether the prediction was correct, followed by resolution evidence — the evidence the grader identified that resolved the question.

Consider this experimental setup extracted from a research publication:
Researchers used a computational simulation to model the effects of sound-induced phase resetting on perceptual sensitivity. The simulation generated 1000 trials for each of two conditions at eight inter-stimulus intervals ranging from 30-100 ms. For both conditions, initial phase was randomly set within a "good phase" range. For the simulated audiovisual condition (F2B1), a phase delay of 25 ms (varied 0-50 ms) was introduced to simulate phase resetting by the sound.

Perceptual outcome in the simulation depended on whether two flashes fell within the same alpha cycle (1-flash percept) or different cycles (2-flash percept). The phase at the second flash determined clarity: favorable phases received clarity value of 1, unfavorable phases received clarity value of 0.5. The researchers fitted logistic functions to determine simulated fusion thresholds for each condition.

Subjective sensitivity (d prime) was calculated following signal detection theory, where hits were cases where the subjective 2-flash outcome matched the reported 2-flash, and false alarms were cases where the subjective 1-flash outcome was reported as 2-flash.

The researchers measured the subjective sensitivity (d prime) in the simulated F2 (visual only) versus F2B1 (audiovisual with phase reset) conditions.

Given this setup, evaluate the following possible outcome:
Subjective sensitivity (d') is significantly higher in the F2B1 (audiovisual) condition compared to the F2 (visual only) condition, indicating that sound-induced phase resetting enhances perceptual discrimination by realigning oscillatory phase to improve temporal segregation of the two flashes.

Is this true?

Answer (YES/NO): YES